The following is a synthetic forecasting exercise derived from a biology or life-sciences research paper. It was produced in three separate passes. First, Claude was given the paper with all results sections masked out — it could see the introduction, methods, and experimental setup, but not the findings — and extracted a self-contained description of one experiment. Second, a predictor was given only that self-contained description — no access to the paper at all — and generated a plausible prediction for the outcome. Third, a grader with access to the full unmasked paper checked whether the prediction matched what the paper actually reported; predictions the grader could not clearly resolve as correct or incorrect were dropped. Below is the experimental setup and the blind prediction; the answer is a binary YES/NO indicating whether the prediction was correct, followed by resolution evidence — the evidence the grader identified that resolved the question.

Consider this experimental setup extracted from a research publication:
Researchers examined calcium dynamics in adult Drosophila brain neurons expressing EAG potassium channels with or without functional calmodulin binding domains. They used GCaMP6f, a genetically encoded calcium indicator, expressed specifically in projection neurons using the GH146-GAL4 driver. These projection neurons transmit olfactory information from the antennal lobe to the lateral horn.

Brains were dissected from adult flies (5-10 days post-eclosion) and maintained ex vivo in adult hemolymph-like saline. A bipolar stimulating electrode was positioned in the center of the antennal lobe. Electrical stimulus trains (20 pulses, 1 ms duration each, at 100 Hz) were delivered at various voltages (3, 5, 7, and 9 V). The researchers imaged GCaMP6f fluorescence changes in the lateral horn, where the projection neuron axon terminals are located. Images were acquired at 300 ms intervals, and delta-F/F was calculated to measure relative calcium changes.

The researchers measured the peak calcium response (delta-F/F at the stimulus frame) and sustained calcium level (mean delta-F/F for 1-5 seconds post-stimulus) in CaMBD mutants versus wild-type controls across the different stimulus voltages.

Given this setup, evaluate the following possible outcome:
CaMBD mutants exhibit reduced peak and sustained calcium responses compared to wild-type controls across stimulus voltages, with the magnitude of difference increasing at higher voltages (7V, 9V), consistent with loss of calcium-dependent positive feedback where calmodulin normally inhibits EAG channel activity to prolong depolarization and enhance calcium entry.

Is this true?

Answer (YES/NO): YES